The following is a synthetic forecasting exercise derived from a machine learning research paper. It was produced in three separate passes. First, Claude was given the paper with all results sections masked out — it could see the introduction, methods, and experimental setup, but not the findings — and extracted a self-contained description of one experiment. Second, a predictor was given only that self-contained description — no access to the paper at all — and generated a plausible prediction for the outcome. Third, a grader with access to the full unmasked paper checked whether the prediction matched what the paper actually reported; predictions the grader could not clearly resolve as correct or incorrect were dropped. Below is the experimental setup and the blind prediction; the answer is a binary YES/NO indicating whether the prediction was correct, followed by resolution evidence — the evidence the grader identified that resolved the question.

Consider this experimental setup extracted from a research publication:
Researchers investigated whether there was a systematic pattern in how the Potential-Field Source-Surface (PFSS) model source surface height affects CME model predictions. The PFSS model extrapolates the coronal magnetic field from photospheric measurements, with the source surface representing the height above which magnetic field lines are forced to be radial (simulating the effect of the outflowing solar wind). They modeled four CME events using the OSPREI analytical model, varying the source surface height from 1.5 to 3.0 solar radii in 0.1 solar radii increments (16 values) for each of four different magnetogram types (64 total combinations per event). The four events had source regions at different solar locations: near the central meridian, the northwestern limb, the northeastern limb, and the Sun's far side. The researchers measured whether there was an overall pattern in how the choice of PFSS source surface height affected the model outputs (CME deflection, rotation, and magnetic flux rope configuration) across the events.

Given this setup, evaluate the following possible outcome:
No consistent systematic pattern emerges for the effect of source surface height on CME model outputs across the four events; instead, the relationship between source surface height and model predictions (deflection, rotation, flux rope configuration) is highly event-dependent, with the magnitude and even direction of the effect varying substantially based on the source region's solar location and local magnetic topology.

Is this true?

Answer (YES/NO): YES